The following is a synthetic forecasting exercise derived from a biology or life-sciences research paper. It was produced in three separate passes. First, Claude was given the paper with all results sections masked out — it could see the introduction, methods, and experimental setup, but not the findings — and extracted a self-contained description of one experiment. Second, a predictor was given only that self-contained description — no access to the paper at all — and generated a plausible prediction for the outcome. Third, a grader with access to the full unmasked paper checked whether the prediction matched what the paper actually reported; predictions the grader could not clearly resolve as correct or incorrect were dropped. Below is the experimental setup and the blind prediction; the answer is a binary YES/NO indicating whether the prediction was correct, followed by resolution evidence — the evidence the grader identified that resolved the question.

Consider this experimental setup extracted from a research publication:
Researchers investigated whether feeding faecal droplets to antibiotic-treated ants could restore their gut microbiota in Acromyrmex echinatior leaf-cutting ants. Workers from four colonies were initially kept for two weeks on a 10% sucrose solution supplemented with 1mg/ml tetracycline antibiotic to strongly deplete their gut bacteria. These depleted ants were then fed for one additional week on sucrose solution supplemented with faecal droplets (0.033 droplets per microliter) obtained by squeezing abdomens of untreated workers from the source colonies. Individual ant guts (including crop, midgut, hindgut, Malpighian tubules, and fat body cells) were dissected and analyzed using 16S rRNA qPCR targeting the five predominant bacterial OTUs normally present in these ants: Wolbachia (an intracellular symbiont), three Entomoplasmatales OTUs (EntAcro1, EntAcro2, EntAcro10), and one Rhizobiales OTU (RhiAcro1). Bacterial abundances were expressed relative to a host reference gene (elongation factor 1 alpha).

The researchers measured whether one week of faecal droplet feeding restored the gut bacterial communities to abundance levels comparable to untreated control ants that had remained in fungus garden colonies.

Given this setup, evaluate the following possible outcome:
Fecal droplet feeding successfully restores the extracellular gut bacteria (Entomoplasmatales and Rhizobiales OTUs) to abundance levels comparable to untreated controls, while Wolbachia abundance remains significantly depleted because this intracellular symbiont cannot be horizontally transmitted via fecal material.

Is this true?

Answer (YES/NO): NO